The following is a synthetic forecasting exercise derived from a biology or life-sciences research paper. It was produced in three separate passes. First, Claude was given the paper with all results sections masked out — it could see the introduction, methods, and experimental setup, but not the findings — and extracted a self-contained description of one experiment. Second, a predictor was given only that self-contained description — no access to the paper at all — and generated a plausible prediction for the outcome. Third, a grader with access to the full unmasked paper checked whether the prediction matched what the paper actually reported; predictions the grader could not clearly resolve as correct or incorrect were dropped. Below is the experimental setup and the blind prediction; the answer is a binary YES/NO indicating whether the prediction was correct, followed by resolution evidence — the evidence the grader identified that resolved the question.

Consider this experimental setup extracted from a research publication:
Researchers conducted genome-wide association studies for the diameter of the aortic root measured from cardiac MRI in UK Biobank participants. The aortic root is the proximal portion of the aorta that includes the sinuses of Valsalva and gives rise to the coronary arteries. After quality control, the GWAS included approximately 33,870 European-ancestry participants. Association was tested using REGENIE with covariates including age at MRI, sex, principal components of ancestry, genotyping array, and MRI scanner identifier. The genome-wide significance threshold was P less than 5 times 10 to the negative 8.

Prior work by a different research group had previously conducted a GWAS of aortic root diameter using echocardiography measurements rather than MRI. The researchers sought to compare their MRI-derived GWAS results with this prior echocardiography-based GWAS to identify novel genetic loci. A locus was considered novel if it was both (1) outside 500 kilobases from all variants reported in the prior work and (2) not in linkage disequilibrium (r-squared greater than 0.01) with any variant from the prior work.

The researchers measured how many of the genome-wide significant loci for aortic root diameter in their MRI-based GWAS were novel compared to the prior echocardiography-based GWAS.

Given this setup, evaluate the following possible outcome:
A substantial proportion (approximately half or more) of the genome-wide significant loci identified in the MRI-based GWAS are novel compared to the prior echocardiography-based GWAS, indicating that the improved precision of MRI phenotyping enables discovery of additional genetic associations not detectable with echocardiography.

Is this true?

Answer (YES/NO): YES